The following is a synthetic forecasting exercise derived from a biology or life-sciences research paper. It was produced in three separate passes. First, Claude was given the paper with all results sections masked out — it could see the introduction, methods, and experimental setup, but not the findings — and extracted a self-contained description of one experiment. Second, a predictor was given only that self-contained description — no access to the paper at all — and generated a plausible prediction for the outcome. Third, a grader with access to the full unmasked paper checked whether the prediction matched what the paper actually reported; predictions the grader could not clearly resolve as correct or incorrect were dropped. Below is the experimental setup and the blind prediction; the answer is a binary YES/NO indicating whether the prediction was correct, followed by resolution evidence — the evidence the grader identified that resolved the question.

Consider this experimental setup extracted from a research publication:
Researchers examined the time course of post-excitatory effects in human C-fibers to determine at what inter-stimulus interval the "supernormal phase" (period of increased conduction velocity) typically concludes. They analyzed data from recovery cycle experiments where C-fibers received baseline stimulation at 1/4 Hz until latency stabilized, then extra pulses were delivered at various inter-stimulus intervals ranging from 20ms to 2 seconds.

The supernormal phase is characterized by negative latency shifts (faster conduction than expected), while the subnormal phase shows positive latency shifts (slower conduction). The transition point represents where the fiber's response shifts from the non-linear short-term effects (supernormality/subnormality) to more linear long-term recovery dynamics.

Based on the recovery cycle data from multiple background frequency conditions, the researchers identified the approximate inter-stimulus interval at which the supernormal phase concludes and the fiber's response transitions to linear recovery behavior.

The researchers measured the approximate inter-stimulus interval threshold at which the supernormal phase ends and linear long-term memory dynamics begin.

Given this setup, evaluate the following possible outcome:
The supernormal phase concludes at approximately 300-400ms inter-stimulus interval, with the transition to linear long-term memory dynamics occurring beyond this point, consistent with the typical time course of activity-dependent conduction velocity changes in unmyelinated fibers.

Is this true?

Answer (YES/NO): NO